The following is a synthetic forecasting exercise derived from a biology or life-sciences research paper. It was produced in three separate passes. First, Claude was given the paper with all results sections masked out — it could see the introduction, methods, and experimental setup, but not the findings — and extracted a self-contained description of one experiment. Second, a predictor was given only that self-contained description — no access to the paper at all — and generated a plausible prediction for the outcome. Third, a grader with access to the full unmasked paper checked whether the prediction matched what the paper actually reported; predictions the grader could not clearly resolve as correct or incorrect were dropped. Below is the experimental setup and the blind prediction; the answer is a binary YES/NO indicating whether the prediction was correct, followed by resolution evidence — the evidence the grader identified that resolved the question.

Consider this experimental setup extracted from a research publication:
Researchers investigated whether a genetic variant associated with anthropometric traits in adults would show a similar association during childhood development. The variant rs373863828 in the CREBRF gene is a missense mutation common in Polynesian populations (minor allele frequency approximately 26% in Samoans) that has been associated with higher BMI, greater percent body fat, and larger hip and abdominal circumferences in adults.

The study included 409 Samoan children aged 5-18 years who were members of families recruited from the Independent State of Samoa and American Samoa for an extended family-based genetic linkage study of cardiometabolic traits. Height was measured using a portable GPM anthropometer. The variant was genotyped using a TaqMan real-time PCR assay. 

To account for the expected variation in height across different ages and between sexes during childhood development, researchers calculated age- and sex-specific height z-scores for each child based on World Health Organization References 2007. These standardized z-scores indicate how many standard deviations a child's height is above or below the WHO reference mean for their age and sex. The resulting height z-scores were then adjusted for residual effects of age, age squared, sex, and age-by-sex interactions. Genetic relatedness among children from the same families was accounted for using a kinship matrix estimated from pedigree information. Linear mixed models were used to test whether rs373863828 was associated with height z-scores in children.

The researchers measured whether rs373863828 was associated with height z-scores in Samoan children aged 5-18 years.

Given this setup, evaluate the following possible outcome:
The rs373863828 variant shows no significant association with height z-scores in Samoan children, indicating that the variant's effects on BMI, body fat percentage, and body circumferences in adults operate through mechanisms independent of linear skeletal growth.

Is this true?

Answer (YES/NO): NO